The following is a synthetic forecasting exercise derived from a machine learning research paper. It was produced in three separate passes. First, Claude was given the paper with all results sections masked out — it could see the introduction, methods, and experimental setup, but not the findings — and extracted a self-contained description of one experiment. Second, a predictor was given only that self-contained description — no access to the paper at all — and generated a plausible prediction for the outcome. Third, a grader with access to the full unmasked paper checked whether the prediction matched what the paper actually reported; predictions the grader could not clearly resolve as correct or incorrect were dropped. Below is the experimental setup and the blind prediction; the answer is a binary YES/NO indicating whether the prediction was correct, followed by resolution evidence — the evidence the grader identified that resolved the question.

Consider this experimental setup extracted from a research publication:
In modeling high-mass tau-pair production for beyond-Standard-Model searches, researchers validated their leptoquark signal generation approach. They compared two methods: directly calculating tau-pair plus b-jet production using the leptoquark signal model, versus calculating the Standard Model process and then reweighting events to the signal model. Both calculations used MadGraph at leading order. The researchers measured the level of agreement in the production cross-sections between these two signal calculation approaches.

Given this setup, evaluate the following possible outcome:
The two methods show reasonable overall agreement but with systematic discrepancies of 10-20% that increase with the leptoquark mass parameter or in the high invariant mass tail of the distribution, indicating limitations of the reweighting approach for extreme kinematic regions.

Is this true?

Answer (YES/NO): NO